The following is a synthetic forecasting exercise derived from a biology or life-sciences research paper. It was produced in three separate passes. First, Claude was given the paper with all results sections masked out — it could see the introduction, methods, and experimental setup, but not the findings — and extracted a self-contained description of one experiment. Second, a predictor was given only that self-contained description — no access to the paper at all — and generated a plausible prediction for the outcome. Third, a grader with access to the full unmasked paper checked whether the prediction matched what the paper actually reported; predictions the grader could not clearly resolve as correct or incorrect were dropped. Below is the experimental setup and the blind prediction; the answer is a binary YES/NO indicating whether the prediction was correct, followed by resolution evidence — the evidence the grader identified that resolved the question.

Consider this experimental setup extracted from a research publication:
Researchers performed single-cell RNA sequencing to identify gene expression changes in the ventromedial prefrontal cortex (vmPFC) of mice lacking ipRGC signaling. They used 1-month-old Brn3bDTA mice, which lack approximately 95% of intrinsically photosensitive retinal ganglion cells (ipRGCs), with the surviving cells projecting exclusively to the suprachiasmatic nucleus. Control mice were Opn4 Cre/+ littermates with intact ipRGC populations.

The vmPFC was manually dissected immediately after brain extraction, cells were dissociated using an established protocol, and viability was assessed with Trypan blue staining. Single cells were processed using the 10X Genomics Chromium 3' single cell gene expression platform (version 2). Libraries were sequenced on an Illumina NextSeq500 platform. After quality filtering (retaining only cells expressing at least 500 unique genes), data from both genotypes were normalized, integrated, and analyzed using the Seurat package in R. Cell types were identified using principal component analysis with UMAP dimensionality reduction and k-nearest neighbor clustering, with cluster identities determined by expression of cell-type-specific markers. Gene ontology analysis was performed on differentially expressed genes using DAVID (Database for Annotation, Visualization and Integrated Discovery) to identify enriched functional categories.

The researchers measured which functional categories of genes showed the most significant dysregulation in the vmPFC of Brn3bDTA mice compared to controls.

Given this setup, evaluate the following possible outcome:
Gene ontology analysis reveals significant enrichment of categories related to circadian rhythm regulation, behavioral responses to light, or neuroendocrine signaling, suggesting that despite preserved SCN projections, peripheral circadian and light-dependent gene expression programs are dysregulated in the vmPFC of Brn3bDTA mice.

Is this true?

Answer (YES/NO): NO